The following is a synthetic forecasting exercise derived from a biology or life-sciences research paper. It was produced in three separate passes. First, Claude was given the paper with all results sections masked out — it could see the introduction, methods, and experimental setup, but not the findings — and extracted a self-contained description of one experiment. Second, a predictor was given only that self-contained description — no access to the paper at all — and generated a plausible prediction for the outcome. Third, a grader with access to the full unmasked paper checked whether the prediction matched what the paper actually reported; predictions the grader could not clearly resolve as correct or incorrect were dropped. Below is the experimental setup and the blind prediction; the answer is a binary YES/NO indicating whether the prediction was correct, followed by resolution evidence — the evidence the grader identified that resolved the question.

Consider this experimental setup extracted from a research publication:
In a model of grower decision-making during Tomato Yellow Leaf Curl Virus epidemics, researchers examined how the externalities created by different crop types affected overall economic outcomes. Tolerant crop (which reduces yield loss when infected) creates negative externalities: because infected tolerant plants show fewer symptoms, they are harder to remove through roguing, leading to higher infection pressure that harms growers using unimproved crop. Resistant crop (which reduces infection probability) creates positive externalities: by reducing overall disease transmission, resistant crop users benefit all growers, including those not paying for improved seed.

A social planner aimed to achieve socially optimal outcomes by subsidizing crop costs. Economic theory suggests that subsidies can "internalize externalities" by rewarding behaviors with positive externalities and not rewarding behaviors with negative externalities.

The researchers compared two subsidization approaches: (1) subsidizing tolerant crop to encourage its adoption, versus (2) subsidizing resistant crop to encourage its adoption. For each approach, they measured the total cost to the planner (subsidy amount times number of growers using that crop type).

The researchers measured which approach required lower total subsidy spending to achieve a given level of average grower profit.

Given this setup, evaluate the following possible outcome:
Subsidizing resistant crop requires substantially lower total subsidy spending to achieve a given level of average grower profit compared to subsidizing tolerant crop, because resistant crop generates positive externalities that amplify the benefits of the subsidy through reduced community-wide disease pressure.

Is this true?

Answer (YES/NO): YES